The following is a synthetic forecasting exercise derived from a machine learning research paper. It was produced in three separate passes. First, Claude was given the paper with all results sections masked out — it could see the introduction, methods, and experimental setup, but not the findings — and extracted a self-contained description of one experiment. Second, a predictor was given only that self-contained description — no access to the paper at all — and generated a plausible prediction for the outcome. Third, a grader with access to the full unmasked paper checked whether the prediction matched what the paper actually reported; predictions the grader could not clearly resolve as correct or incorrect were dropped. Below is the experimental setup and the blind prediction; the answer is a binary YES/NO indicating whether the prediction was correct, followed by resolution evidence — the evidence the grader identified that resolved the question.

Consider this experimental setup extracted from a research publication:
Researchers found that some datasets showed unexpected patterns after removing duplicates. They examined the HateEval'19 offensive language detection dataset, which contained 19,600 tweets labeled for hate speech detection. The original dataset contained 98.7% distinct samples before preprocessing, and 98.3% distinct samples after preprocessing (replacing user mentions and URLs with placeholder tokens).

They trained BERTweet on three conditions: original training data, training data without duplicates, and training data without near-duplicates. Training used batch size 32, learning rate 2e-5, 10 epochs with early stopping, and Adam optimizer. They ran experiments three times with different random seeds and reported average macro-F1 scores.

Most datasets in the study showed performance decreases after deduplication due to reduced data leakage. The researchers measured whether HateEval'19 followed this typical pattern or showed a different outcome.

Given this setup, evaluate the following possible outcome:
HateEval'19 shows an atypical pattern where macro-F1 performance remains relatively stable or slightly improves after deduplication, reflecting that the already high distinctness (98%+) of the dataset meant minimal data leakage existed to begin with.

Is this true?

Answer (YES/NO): YES